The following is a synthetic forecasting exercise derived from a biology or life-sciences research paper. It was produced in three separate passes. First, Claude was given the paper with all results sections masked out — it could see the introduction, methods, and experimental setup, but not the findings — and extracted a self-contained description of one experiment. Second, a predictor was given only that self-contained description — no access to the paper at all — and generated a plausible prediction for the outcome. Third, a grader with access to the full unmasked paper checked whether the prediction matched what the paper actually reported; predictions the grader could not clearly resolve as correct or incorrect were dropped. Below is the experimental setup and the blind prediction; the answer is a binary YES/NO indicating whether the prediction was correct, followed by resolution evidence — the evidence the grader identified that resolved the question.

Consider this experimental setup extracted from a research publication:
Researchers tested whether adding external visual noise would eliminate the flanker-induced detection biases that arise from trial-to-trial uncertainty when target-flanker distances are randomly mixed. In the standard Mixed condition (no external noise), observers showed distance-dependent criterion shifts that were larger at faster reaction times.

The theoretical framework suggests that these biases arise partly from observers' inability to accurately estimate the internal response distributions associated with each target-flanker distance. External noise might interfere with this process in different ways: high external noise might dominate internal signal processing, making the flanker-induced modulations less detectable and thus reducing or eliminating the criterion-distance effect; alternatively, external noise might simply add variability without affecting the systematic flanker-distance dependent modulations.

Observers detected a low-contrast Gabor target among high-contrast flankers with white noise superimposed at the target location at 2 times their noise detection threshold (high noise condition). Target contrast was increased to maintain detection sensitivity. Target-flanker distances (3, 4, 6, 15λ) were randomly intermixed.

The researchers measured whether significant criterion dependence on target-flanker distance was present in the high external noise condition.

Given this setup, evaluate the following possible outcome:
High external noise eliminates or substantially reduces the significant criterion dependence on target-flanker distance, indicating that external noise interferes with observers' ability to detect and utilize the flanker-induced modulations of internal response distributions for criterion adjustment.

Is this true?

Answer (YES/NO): NO